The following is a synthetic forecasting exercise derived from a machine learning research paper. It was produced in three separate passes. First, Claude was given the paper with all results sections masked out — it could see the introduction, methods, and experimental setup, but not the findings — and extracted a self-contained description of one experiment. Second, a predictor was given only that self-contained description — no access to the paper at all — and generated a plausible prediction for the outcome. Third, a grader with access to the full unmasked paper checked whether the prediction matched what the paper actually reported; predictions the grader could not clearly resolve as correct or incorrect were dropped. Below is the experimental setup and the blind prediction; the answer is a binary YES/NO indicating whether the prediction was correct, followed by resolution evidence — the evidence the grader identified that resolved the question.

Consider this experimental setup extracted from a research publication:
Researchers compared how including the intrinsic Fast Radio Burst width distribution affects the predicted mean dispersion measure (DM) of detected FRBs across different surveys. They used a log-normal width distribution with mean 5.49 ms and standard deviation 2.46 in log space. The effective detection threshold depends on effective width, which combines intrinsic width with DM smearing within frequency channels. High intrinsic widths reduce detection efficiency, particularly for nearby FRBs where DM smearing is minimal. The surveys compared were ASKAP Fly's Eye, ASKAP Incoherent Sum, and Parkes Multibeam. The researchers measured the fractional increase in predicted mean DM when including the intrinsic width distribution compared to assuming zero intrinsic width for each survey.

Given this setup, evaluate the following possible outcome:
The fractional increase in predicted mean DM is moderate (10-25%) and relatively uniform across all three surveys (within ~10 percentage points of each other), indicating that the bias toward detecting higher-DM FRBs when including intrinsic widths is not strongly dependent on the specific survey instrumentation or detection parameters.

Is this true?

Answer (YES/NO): NO